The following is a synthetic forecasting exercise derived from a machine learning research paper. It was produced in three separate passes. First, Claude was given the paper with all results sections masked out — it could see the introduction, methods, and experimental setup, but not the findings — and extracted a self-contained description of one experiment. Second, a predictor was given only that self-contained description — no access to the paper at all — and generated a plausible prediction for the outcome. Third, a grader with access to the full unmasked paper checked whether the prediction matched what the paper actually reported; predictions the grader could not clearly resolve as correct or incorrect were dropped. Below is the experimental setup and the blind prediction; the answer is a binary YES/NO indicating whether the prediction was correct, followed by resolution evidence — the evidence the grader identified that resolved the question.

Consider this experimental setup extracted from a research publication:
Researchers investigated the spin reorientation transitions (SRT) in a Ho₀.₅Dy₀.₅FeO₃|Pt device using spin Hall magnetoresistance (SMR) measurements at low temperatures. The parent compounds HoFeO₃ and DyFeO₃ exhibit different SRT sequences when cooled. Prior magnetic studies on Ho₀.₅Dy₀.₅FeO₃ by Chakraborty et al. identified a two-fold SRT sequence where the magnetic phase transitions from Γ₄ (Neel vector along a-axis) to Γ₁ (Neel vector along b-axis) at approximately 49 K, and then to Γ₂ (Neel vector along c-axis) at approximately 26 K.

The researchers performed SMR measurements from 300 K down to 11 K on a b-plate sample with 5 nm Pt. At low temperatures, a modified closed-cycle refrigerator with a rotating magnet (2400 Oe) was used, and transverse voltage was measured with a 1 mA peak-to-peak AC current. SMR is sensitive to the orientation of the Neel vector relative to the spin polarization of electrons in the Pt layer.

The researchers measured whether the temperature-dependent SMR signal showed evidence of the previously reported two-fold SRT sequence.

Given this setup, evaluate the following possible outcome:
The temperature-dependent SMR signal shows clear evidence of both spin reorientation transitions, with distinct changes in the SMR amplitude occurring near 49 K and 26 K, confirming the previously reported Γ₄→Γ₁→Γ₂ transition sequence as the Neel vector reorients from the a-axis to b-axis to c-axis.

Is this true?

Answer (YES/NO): NO